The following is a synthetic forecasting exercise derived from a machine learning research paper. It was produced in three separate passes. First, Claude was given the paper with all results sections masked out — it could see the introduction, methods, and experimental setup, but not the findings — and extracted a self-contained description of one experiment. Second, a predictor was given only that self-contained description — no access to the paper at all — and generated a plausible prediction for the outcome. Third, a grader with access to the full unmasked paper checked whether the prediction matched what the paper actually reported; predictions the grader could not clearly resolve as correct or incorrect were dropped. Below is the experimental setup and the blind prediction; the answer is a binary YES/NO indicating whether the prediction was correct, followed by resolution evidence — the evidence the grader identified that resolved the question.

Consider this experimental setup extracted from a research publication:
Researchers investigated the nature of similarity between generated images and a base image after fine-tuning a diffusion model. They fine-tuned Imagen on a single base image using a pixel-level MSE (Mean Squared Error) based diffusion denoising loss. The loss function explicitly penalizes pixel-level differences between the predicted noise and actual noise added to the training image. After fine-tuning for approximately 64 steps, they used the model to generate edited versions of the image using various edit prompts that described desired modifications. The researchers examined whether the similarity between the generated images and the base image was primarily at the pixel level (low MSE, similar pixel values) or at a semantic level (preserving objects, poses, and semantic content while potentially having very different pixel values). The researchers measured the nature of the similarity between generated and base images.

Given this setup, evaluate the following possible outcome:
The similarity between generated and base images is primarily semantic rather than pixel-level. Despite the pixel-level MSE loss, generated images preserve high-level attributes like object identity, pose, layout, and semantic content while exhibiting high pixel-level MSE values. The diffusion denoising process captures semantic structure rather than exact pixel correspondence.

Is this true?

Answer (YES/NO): YES